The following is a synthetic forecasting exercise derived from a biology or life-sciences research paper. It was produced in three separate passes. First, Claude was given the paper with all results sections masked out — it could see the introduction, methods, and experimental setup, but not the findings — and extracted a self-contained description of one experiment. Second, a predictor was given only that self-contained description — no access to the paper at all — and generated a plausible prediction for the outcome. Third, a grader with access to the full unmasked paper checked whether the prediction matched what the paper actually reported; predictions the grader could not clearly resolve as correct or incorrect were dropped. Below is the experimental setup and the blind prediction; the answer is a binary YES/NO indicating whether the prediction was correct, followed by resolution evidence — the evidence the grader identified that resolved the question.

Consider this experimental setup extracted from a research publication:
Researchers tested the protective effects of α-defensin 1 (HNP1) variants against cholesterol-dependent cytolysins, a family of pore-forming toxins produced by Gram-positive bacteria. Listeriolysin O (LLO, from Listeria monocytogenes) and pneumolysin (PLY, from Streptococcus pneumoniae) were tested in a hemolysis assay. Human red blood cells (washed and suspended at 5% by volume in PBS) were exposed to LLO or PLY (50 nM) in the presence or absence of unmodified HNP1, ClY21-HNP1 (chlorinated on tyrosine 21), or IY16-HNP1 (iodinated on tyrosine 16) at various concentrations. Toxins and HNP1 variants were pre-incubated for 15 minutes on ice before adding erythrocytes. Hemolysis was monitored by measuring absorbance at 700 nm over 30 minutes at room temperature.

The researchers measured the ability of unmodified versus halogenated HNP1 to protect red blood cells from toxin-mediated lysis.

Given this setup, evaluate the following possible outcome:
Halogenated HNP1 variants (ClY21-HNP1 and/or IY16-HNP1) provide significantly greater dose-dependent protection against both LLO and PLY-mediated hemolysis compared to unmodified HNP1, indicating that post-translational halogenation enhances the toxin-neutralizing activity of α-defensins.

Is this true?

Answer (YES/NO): YES